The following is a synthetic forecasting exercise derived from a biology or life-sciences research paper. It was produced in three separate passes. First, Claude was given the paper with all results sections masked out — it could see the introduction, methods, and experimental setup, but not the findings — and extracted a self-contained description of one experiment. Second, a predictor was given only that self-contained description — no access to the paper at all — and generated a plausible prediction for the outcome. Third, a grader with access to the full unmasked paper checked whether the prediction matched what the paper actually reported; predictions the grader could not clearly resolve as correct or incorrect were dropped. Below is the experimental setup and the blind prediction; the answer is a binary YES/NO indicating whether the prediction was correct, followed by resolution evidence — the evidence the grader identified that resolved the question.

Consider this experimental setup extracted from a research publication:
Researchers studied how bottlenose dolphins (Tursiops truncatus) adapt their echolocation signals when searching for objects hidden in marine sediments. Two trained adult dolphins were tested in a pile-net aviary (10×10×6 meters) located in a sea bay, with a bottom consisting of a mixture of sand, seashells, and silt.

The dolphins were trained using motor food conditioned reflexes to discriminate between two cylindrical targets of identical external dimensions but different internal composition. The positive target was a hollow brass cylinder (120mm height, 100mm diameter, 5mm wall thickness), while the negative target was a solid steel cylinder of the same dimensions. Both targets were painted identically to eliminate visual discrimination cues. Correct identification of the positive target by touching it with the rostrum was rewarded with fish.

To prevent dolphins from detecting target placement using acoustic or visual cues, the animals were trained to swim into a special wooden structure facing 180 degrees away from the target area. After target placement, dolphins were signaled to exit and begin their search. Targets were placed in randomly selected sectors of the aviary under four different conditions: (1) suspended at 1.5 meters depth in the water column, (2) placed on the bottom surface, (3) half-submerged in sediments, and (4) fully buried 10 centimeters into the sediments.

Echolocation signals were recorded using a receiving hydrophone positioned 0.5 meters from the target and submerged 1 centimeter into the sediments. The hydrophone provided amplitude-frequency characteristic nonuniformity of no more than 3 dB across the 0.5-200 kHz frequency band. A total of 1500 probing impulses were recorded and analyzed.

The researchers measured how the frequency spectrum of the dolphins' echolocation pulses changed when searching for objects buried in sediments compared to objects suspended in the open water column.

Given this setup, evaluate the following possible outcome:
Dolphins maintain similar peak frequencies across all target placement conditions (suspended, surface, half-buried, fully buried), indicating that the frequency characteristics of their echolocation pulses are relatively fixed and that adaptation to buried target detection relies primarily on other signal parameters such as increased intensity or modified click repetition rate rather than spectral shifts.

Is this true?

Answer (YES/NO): NO